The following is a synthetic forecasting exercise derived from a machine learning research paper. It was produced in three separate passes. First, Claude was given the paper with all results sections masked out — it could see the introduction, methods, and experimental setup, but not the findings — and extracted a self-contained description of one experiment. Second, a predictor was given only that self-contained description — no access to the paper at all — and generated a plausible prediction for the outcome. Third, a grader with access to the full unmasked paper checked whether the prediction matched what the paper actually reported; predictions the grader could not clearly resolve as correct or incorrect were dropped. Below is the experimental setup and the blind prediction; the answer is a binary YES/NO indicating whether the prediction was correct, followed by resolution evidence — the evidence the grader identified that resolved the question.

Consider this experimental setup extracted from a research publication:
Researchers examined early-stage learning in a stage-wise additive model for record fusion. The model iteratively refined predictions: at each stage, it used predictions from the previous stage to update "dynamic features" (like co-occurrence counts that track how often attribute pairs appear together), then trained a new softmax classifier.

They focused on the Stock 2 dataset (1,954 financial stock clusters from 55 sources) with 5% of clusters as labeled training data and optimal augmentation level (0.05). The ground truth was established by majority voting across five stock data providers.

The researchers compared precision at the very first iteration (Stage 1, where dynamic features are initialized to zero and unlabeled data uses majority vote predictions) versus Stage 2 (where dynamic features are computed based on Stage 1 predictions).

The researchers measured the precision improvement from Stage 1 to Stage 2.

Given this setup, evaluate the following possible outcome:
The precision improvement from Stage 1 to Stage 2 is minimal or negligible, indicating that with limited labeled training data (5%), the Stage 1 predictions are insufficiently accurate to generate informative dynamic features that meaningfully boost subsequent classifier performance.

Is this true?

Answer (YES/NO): NO